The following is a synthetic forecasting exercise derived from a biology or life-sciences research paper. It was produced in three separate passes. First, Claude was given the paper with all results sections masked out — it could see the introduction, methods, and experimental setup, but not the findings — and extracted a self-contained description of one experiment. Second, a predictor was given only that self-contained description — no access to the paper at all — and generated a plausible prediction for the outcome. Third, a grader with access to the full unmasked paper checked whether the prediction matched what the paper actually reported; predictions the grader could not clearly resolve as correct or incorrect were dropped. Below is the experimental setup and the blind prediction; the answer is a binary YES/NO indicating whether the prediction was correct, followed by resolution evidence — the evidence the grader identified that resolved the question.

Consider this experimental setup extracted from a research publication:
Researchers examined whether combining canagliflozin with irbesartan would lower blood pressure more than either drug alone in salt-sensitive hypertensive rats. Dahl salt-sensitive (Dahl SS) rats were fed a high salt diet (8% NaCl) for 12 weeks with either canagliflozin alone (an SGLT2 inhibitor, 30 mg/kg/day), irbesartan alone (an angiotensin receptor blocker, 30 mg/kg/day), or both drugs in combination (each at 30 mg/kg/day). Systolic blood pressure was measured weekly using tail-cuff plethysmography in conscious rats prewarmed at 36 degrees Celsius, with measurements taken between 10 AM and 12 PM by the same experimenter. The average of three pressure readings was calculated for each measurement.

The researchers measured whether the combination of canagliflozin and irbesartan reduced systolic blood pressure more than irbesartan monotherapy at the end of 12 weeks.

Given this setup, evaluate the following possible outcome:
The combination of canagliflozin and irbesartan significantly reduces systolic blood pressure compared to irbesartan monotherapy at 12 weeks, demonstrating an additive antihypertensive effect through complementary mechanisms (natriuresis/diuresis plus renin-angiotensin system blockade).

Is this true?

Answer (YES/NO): NO